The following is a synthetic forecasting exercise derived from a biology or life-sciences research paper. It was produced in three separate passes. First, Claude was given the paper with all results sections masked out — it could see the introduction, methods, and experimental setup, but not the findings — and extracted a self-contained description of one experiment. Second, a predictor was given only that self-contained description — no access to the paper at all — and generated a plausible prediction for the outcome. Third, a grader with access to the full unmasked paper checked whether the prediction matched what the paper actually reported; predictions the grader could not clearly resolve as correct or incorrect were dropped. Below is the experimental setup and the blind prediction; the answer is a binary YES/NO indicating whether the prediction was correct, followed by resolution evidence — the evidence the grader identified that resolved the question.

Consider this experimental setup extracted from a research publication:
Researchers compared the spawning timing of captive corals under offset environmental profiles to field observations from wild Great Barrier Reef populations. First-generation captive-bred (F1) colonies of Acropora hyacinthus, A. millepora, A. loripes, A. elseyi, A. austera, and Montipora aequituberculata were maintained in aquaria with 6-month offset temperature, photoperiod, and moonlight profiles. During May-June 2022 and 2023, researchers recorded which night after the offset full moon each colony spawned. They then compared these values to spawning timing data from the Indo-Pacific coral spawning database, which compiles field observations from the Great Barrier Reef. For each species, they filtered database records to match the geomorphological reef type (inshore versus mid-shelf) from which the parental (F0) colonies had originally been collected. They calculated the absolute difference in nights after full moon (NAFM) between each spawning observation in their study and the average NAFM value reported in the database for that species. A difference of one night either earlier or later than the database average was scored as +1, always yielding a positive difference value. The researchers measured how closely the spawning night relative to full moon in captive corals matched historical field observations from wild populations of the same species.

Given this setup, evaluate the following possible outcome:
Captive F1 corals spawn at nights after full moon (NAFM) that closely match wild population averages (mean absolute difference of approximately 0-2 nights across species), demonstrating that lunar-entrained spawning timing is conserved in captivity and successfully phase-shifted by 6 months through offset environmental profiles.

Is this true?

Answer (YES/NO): NO